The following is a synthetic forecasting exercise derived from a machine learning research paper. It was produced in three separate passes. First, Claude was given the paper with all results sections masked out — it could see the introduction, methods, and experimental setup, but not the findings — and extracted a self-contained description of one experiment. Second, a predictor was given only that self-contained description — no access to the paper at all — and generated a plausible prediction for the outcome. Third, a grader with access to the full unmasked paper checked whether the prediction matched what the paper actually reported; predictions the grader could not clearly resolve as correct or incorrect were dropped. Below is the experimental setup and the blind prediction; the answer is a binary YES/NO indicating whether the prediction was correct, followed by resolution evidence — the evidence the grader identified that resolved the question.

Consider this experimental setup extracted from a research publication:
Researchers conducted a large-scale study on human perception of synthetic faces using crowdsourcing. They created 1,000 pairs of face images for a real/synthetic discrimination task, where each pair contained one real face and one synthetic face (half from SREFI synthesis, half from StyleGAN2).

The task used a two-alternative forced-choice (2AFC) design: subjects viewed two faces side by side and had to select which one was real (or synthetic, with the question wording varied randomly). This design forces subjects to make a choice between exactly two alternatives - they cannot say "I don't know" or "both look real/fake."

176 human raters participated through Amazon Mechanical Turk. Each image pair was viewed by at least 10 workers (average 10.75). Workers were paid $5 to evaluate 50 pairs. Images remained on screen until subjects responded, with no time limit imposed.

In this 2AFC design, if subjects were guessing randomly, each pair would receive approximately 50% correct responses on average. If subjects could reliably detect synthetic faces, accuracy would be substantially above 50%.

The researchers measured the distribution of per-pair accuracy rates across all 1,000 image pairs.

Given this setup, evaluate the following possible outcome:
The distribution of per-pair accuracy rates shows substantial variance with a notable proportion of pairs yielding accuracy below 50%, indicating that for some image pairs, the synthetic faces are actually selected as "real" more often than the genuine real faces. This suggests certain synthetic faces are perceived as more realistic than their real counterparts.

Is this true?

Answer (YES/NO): YES